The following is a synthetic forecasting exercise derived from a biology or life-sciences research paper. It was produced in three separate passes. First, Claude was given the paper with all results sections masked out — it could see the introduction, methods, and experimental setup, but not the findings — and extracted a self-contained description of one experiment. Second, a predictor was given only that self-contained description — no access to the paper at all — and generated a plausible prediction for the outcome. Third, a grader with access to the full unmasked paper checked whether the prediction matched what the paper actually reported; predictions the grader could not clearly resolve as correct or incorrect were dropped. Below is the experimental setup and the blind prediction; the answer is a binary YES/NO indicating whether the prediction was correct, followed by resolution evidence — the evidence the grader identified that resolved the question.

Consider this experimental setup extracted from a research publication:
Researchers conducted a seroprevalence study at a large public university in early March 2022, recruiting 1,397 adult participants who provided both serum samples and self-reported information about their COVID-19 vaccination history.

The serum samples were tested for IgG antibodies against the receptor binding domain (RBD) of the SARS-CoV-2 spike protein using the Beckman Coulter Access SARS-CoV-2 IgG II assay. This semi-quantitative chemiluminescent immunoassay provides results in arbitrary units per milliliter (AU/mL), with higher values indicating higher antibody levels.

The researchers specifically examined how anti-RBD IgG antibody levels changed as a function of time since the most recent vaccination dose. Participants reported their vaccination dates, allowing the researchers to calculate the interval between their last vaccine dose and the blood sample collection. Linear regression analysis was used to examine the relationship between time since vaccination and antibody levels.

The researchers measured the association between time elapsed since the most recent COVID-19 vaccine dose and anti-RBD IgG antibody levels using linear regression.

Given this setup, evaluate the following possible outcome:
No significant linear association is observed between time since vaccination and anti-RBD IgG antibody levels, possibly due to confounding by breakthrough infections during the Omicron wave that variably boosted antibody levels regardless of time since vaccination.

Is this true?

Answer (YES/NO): NO